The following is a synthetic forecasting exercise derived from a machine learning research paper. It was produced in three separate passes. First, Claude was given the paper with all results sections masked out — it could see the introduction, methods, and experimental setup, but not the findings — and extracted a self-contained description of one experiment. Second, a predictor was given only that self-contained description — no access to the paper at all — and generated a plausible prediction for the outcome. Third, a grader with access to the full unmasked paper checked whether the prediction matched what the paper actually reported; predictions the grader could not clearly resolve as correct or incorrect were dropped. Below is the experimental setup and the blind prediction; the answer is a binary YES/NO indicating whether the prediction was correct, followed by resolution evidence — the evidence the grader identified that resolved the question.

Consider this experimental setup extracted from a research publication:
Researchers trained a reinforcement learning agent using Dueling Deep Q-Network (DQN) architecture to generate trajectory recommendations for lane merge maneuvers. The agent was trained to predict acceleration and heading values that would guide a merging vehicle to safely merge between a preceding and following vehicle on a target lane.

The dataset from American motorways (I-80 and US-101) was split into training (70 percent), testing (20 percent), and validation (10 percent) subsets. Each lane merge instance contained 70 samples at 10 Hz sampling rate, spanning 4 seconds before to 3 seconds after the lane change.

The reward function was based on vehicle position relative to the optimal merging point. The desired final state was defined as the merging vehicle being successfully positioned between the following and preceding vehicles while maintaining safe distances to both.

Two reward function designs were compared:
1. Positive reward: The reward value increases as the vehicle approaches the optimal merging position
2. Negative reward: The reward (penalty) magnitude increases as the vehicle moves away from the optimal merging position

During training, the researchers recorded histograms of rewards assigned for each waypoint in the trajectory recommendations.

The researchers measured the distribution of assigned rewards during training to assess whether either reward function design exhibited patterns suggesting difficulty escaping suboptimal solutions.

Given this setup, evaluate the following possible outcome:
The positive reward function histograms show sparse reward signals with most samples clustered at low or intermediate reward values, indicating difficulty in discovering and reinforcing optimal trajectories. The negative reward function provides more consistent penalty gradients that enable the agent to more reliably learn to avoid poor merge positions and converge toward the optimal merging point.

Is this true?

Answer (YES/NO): NO